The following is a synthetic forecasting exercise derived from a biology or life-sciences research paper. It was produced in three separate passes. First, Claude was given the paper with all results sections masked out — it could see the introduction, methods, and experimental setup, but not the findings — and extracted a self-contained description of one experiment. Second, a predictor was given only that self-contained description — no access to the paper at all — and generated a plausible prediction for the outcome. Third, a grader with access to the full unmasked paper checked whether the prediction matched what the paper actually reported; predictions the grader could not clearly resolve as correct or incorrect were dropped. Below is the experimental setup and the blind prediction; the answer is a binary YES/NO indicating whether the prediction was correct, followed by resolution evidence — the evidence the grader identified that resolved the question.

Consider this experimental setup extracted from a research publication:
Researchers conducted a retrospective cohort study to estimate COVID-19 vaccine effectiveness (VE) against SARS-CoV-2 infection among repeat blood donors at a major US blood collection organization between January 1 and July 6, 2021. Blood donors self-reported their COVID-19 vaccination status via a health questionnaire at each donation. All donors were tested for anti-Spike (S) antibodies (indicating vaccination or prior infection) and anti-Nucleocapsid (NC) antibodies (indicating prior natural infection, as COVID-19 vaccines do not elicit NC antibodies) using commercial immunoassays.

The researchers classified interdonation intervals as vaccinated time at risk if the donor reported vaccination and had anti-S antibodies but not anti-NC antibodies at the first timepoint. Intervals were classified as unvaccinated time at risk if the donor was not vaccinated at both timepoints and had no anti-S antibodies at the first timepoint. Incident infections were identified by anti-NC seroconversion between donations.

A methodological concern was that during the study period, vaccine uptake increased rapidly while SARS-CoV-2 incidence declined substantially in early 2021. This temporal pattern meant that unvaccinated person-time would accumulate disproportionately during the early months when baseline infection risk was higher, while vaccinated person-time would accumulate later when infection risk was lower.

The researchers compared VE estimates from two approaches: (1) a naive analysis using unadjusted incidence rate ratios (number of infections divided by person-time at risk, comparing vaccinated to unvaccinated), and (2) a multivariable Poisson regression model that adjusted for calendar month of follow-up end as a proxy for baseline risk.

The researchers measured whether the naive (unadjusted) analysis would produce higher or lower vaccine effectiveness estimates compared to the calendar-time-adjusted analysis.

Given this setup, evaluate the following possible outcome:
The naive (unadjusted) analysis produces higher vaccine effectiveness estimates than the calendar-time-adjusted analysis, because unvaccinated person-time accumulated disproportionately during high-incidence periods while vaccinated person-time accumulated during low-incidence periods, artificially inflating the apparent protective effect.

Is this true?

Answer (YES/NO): YES